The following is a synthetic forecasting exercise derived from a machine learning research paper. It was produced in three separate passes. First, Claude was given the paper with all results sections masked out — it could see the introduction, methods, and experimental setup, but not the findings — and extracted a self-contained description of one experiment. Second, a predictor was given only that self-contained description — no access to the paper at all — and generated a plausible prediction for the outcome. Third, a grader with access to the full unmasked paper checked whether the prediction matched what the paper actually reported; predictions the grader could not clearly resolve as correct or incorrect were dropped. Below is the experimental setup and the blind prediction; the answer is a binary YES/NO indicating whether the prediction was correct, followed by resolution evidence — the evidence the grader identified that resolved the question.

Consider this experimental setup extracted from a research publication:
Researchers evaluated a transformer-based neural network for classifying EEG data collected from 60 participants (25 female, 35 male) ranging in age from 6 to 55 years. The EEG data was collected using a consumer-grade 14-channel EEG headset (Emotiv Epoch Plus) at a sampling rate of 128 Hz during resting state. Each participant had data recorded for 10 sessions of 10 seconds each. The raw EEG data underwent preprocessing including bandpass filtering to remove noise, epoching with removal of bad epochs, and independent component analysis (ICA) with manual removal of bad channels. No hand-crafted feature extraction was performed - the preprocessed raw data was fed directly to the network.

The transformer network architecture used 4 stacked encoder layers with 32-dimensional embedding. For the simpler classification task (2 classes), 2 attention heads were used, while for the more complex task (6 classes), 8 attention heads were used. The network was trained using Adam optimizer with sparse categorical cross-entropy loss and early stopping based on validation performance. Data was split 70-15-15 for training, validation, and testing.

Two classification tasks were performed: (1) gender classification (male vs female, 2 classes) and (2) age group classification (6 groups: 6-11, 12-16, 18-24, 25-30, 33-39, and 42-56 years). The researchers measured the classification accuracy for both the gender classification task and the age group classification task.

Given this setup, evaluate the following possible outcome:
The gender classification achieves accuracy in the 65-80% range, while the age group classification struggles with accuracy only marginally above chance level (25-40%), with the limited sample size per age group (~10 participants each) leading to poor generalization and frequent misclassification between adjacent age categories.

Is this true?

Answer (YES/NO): NO